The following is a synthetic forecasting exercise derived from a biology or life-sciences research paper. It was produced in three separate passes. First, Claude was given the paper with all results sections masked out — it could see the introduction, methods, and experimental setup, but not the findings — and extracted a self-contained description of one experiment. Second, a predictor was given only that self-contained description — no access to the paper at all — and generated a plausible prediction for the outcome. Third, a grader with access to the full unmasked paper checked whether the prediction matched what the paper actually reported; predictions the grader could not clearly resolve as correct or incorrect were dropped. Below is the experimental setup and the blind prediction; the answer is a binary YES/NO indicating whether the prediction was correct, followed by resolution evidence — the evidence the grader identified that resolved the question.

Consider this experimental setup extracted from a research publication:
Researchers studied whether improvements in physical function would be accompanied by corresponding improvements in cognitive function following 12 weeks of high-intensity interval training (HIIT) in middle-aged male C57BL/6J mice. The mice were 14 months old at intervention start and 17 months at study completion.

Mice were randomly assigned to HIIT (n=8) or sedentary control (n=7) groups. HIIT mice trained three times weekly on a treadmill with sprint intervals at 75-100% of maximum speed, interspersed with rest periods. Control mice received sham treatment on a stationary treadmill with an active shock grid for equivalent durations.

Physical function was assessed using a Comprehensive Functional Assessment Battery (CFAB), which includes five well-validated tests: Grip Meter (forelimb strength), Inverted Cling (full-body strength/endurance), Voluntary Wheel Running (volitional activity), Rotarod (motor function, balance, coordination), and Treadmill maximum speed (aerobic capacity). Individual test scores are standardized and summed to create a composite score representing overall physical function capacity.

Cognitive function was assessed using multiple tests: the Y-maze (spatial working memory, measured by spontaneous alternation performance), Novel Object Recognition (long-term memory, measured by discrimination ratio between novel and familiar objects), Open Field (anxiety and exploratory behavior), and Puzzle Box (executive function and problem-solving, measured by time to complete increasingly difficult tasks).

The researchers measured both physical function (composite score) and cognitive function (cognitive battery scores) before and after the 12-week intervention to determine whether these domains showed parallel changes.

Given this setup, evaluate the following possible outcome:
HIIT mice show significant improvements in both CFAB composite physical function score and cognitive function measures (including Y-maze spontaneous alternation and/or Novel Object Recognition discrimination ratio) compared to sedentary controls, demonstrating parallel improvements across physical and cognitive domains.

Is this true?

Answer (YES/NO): NO